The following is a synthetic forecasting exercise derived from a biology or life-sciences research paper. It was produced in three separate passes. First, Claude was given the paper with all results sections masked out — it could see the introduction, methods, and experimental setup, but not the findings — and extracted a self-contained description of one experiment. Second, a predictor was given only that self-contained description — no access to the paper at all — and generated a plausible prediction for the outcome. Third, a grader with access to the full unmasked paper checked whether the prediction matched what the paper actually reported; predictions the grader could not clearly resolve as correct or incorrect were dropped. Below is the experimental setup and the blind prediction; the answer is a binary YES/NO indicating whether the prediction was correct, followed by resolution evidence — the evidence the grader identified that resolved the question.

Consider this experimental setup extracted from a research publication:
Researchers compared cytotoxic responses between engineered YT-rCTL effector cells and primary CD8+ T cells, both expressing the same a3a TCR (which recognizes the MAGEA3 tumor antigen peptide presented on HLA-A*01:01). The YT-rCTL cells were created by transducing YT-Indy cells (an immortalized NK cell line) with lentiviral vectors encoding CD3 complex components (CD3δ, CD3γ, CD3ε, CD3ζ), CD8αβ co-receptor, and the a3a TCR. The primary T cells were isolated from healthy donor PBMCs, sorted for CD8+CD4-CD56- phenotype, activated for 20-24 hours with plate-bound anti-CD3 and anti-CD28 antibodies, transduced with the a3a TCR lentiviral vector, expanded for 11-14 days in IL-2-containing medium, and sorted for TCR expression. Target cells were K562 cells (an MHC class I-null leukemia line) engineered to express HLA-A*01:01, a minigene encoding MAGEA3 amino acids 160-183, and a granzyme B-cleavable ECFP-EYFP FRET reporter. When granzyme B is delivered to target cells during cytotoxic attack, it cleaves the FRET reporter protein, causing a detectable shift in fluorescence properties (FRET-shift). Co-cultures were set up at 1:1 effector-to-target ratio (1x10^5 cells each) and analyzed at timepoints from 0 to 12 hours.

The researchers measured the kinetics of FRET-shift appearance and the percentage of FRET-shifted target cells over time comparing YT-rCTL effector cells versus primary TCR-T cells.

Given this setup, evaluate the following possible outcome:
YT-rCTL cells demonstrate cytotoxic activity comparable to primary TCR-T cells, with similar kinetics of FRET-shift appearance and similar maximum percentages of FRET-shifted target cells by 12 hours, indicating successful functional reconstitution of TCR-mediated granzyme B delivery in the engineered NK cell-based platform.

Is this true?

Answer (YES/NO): NO